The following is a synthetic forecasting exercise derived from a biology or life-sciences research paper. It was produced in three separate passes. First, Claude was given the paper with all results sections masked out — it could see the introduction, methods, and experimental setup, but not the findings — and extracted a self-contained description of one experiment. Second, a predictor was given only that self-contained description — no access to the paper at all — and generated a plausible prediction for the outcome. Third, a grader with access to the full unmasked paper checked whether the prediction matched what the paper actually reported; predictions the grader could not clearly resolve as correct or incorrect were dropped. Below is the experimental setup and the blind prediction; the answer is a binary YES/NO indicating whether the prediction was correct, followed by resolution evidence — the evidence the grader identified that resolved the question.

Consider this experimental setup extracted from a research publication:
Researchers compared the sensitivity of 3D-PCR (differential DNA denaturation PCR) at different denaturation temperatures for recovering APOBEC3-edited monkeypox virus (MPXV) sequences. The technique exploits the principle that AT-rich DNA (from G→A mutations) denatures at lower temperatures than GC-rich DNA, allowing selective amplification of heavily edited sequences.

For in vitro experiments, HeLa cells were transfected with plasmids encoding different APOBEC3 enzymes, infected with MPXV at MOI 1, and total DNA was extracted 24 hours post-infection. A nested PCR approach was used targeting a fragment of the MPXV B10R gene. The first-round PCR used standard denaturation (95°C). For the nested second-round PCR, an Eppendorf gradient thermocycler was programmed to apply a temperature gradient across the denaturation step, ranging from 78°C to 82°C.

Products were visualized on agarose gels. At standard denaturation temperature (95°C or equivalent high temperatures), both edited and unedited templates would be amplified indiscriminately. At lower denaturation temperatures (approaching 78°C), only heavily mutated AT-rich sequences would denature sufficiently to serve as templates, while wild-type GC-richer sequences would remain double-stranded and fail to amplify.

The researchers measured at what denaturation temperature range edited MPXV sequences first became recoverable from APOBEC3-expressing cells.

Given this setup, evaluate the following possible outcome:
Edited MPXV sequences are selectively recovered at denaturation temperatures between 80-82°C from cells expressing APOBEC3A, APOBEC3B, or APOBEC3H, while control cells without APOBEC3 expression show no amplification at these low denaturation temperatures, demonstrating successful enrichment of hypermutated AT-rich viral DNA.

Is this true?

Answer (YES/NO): NO